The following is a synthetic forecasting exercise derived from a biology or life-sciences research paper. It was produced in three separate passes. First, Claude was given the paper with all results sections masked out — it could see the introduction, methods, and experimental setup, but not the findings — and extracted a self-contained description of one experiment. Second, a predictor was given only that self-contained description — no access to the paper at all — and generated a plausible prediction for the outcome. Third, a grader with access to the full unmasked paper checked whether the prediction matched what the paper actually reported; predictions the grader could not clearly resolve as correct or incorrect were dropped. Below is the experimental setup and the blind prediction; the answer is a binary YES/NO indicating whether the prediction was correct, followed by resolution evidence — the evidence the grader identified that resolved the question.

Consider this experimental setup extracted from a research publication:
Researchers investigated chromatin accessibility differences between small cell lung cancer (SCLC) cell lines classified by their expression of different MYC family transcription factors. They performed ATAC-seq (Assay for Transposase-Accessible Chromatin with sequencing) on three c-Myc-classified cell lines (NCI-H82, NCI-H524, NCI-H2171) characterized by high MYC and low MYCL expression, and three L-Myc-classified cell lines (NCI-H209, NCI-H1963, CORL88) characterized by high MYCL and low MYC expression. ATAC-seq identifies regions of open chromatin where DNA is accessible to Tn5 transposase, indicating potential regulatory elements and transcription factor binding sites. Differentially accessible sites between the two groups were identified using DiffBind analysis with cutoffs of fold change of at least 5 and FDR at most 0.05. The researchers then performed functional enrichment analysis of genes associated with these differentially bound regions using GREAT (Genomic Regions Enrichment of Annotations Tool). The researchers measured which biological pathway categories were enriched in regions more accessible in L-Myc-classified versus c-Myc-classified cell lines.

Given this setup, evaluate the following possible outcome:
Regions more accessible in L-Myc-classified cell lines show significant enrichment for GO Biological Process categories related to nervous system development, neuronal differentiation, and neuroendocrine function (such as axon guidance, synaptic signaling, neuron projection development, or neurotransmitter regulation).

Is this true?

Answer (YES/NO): YES